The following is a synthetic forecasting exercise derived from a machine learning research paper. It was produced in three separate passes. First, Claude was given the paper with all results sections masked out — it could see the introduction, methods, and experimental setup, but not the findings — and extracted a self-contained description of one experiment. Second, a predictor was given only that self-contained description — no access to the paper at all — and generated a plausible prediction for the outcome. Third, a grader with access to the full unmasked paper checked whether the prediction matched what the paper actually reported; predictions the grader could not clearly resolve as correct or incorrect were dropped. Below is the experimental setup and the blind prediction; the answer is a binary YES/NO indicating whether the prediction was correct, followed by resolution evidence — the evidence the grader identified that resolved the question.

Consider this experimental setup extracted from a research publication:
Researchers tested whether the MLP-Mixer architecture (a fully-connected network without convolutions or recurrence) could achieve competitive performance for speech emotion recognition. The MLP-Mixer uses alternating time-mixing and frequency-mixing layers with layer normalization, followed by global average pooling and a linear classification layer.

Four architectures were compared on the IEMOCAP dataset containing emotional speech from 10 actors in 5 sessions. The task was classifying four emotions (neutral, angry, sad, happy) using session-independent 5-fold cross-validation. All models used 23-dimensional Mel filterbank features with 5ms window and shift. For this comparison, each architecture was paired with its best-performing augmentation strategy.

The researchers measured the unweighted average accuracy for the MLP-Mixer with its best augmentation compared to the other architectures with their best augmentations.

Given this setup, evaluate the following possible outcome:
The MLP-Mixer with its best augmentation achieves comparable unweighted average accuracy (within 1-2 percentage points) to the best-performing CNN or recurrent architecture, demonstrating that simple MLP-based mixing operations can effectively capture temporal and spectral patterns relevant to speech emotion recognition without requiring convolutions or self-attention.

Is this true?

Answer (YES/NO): NO